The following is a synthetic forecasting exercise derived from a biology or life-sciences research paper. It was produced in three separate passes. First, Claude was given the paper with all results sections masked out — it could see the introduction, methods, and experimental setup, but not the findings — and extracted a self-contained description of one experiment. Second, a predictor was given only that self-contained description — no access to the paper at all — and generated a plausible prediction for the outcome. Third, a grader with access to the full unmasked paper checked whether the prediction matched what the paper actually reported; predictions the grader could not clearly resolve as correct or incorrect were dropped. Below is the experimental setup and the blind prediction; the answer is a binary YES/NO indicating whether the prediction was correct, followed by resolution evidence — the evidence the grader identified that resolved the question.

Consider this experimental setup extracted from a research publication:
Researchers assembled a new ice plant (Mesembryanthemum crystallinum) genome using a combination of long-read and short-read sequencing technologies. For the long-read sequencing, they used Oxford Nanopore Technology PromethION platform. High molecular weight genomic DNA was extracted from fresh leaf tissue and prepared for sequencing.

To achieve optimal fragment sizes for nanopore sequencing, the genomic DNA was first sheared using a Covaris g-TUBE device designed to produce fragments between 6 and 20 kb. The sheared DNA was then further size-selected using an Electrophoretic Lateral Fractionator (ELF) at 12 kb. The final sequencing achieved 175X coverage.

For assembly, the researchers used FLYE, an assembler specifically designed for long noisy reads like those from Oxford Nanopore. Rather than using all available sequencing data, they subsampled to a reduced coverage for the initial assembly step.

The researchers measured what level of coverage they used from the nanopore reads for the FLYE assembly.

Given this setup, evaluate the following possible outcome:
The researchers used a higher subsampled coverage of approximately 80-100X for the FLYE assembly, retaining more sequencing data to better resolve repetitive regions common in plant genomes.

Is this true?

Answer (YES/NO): NO